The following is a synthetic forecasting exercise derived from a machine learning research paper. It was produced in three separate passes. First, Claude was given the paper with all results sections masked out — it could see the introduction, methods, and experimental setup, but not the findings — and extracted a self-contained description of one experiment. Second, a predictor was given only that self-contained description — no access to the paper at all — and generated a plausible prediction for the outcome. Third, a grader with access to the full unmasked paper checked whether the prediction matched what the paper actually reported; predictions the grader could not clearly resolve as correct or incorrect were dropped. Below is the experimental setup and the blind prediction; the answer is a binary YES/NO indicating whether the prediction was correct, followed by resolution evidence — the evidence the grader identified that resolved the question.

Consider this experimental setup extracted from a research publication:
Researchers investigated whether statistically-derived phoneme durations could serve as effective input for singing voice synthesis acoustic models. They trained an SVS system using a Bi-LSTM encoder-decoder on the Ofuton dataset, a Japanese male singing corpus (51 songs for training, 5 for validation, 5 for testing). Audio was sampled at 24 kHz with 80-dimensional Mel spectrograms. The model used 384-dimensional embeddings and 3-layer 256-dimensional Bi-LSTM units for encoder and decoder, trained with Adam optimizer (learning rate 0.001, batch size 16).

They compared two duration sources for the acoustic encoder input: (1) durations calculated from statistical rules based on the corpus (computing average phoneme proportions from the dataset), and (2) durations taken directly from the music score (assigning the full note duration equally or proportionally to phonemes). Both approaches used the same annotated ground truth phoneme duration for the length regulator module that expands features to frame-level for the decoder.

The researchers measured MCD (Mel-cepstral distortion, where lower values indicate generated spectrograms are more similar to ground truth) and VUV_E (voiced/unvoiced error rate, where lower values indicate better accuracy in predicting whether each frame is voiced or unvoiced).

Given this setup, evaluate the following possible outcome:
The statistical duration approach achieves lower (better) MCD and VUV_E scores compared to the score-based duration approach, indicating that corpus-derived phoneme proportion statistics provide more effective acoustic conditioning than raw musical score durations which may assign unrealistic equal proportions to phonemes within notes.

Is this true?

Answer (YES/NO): YES